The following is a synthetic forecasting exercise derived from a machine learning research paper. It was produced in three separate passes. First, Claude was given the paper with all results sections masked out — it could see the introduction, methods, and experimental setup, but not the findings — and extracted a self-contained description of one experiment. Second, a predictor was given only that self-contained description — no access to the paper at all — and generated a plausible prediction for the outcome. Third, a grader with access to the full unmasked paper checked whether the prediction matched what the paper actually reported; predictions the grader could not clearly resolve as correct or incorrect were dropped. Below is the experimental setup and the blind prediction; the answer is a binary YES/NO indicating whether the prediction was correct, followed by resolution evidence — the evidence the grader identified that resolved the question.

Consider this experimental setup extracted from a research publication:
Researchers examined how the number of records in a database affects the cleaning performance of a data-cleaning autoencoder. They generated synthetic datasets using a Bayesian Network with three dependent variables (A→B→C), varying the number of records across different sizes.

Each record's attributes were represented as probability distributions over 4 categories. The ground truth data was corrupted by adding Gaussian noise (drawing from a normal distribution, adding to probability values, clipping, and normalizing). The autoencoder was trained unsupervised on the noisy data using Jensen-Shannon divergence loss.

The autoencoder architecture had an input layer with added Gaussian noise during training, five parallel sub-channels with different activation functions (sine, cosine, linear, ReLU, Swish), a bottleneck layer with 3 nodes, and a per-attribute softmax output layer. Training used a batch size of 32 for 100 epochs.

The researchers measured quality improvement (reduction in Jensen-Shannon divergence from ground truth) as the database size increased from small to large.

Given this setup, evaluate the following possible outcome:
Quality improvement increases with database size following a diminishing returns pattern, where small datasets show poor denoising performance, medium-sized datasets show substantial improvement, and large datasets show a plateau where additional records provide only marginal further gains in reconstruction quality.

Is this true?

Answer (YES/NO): YES